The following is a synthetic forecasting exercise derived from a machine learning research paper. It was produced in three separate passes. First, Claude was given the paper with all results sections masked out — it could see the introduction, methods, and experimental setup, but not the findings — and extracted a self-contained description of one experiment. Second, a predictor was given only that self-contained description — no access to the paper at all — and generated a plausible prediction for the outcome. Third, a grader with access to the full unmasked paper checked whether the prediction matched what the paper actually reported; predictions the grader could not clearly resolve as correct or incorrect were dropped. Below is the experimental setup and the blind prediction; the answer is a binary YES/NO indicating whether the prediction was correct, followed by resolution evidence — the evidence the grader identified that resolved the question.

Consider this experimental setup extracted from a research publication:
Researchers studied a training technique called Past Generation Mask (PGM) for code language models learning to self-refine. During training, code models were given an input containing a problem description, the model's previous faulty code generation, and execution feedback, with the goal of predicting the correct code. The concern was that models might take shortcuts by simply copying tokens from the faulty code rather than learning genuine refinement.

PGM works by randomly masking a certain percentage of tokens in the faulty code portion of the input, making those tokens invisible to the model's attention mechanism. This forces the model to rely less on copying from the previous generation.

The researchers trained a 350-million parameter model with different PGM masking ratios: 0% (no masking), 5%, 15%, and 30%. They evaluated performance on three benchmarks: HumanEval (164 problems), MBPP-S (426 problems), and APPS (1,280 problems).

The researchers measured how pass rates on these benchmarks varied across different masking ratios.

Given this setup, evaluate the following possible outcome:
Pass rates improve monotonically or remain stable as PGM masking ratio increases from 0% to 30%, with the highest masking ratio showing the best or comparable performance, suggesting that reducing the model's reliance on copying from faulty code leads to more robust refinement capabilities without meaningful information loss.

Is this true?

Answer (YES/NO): NO